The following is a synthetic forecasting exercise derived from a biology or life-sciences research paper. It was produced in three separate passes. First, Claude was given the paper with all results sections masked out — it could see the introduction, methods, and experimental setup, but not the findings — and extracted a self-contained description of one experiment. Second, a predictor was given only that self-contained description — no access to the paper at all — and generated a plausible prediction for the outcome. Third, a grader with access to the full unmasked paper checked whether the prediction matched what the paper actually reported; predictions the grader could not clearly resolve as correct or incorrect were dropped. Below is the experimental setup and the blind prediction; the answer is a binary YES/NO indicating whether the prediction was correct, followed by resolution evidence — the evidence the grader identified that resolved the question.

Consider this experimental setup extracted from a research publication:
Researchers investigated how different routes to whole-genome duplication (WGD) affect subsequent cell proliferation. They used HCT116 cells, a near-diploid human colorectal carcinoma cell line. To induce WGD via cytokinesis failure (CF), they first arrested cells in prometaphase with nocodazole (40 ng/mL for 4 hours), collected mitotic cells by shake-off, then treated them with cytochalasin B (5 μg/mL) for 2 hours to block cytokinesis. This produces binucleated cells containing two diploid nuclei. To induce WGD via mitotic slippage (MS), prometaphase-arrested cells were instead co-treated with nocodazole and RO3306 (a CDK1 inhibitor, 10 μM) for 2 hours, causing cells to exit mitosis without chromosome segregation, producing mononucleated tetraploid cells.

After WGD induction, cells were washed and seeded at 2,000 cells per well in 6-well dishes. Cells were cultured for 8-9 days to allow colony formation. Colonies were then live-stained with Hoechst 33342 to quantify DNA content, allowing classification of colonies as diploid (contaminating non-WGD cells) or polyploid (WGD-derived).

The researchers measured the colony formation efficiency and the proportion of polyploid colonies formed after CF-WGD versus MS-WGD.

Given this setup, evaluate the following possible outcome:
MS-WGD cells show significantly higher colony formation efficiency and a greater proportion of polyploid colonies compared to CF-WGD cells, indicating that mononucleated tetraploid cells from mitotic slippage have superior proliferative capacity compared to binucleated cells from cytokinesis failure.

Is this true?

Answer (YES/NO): NO